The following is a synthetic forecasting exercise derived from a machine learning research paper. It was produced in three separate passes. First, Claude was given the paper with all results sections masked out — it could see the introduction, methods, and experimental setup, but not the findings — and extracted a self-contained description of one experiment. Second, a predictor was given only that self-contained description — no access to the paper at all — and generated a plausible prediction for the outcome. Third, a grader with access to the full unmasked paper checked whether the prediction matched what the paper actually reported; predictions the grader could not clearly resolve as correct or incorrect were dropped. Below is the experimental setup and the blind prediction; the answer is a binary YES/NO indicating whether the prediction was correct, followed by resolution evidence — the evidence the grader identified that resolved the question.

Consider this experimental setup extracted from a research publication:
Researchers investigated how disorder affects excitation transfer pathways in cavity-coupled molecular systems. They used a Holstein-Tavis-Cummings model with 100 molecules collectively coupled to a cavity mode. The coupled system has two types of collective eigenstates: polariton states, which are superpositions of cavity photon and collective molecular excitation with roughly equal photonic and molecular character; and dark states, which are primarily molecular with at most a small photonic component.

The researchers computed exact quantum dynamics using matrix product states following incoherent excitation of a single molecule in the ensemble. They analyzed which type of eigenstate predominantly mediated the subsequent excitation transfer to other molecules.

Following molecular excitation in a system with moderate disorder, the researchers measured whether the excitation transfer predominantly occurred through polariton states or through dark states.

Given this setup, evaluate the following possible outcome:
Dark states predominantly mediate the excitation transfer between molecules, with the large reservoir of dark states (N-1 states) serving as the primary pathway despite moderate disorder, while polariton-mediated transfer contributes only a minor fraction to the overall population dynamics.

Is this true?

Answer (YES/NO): YES